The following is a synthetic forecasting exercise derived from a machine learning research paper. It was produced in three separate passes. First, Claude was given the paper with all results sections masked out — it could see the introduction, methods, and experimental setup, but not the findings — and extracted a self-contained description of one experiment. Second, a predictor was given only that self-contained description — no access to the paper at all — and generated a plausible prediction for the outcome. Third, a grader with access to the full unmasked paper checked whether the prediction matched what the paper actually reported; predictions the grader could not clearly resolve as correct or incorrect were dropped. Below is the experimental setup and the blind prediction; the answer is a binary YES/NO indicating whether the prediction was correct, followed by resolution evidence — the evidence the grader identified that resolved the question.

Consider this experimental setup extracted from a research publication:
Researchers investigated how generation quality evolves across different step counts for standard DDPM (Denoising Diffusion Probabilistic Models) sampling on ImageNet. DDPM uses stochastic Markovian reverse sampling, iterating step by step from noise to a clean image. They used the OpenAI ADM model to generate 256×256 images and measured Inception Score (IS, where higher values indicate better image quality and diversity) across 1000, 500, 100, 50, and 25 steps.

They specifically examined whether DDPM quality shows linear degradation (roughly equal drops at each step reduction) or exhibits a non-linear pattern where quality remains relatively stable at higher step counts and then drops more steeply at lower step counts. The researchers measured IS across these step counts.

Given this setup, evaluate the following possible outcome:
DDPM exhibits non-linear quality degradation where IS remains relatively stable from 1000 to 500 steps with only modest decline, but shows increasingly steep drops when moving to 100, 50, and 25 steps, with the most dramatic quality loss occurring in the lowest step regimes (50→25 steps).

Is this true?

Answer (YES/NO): YES